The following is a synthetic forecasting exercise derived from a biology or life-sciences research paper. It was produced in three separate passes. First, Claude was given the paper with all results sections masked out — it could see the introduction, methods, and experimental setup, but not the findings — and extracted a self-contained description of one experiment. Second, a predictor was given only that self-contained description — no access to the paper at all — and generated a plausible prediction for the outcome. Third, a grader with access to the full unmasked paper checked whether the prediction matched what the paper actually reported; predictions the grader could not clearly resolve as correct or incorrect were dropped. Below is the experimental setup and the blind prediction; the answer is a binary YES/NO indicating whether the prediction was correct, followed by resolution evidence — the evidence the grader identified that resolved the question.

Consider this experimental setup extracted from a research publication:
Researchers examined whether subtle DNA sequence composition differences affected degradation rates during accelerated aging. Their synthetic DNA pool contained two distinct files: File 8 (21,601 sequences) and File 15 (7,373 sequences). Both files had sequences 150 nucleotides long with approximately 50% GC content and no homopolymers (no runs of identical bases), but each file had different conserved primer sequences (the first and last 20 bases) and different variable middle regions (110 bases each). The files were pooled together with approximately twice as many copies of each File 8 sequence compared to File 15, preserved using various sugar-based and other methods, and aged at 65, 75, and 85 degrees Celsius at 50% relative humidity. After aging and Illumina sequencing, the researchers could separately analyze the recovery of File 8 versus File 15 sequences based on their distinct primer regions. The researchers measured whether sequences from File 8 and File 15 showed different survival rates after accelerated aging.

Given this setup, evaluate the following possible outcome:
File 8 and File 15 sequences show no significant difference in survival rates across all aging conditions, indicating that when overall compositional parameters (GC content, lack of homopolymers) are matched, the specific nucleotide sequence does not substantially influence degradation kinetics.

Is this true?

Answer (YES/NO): YES